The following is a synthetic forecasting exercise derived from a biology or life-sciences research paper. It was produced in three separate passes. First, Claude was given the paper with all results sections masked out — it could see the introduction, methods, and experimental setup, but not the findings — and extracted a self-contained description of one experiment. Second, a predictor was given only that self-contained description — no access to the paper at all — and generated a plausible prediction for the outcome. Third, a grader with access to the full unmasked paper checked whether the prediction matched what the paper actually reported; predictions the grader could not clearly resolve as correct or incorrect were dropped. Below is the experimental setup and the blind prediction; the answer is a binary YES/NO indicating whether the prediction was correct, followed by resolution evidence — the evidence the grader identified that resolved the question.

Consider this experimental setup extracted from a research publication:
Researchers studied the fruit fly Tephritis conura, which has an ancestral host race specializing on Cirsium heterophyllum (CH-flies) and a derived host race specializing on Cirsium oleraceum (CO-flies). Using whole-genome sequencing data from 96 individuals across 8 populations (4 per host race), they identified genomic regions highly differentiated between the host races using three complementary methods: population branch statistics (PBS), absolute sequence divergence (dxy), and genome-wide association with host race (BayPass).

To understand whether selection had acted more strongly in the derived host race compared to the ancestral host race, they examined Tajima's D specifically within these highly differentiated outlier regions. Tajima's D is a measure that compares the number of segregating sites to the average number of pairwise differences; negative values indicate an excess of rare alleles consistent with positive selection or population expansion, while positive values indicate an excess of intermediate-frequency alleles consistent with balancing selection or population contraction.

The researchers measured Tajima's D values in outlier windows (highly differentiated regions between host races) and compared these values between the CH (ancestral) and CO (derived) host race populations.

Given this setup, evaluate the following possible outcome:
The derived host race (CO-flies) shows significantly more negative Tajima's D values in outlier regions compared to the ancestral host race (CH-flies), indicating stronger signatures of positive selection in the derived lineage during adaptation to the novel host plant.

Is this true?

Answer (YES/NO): YES